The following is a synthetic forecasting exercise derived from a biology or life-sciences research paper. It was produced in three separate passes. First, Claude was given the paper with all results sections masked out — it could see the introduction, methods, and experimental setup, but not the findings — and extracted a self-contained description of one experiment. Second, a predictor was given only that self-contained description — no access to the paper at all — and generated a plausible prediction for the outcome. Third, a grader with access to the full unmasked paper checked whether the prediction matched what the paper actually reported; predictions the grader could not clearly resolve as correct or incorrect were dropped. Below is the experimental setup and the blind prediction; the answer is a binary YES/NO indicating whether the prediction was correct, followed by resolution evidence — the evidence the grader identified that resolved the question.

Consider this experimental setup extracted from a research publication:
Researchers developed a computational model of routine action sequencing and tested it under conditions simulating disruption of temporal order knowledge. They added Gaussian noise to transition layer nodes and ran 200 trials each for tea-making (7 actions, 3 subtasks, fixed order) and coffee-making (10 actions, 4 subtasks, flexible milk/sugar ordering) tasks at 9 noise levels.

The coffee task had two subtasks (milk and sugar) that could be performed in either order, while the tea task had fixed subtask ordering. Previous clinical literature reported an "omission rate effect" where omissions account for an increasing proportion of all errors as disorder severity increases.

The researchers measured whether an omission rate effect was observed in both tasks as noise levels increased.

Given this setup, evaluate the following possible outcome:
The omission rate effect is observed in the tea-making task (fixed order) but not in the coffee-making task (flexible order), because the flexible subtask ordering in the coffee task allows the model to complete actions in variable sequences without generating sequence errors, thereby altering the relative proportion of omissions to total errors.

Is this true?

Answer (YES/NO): NO